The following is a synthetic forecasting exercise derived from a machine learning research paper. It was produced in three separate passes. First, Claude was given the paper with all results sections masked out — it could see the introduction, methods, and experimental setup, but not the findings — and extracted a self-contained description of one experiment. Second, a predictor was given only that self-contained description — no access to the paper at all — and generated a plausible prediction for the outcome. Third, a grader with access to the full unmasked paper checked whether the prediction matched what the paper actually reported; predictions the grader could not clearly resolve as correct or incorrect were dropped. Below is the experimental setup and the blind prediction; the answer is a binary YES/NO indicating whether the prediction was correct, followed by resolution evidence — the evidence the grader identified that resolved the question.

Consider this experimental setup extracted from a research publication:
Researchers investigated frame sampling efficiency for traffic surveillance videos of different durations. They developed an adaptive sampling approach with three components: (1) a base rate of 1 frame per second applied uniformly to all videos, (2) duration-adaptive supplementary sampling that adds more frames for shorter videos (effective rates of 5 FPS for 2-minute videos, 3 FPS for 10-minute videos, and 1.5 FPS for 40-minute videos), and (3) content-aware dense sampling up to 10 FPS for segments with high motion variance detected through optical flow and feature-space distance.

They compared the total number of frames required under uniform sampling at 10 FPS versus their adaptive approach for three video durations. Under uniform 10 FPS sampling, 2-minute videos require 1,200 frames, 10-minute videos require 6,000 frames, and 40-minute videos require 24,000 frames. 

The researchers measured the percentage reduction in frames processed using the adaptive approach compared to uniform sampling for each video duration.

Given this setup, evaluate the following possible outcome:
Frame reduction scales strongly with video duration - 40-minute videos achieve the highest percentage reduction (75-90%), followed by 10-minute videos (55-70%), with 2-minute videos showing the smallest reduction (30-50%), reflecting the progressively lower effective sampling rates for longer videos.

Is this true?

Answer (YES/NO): NO